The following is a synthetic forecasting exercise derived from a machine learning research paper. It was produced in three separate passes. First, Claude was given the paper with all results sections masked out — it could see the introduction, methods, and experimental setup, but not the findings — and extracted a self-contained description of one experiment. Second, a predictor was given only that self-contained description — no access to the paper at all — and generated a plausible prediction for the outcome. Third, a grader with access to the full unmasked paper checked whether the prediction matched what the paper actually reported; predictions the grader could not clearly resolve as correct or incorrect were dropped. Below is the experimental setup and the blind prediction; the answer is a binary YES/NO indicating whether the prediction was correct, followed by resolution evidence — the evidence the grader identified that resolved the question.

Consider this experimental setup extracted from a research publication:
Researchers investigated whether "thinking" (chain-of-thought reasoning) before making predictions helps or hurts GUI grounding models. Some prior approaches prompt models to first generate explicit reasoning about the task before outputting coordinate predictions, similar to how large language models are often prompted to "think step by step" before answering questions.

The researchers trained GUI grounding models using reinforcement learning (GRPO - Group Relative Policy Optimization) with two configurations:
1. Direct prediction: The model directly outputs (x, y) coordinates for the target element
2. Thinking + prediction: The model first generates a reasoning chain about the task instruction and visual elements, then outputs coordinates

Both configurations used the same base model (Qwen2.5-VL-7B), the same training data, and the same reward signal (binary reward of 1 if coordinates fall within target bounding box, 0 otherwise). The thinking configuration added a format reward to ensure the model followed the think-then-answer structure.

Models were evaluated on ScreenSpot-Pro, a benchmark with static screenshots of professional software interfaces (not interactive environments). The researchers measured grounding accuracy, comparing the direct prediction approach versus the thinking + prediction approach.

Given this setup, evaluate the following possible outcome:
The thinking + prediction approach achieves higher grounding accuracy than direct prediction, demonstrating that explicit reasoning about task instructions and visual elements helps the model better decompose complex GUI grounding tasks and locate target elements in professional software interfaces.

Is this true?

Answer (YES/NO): NO